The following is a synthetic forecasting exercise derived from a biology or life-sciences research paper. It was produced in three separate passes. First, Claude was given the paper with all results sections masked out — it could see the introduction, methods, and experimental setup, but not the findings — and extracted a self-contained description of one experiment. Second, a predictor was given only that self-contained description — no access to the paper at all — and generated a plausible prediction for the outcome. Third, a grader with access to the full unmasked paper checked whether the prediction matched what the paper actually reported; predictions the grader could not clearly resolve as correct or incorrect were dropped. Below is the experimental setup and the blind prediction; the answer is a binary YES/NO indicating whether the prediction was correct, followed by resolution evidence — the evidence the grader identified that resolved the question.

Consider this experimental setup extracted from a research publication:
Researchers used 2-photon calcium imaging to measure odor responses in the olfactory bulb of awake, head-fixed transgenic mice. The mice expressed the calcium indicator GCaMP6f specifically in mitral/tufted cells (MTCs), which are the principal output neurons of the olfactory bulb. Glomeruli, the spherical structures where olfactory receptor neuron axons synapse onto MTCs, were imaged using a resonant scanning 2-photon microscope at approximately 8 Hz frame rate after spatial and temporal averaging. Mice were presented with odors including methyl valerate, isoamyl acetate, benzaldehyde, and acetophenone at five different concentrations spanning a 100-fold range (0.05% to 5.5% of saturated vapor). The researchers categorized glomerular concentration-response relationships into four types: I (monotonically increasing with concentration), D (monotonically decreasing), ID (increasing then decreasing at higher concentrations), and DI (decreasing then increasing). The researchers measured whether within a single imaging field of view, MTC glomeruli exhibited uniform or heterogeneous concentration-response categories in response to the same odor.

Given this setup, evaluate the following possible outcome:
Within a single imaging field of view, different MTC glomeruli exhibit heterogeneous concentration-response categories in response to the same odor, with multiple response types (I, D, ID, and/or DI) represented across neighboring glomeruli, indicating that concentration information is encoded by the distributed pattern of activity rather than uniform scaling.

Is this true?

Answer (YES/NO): YES